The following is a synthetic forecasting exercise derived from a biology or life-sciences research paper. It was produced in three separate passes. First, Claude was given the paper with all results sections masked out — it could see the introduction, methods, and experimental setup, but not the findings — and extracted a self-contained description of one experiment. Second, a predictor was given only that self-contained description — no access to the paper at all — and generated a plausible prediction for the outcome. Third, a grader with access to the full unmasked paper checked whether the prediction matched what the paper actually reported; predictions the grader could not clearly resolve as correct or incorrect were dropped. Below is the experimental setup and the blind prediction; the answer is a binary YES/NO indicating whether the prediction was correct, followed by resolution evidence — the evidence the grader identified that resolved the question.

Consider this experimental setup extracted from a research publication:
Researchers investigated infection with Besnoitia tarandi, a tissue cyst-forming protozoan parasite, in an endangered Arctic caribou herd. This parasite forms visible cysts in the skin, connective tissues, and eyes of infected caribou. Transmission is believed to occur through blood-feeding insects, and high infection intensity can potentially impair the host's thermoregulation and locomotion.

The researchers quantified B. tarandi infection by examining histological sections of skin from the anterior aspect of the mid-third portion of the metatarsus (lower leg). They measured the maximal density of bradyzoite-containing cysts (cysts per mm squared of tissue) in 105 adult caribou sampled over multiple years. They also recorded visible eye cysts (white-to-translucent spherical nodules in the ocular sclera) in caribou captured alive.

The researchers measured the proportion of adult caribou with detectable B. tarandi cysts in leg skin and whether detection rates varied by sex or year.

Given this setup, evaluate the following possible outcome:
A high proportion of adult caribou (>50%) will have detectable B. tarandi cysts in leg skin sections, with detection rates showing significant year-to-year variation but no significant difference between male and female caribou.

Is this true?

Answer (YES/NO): NO